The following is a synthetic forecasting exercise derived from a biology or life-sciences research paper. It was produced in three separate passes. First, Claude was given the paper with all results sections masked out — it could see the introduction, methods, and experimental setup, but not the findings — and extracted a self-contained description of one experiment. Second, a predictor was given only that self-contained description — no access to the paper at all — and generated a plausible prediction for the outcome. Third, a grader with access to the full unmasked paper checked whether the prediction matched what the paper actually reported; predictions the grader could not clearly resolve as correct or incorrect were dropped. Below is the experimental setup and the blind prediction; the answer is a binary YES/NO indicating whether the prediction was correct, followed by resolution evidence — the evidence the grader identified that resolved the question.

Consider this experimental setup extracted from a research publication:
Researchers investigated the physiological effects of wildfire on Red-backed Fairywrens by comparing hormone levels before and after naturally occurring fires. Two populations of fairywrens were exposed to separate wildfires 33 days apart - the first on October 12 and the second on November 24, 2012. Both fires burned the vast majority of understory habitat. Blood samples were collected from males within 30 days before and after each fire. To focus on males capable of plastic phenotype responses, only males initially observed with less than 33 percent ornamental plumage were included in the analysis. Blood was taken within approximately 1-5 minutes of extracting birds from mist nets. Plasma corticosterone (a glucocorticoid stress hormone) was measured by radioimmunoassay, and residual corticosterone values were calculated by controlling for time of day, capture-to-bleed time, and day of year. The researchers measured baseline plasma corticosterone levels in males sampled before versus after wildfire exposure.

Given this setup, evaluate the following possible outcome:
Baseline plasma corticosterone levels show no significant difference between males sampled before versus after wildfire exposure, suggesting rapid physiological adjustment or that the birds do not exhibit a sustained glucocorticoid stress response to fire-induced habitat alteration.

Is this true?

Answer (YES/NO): NO